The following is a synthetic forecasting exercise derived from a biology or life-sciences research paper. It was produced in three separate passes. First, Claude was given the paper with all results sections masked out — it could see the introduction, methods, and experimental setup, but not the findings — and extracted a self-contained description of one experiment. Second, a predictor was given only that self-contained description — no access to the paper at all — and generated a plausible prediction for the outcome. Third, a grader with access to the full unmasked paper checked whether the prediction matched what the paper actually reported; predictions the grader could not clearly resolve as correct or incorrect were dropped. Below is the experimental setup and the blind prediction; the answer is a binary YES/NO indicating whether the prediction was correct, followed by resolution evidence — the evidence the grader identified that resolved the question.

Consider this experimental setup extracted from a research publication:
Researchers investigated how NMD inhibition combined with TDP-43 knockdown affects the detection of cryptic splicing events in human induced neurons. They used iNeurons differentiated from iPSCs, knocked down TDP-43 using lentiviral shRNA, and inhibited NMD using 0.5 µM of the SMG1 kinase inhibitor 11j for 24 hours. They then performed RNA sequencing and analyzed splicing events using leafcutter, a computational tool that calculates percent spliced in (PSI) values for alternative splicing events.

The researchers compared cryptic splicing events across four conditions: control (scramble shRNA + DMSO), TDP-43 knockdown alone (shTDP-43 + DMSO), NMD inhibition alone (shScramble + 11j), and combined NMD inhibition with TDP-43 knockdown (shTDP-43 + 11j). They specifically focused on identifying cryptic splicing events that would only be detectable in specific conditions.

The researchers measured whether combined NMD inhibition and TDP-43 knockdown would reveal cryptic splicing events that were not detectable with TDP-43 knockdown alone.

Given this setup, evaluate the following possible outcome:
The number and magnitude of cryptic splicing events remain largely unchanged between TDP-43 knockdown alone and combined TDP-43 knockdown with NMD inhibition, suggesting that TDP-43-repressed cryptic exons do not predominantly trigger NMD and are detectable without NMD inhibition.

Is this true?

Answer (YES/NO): NO